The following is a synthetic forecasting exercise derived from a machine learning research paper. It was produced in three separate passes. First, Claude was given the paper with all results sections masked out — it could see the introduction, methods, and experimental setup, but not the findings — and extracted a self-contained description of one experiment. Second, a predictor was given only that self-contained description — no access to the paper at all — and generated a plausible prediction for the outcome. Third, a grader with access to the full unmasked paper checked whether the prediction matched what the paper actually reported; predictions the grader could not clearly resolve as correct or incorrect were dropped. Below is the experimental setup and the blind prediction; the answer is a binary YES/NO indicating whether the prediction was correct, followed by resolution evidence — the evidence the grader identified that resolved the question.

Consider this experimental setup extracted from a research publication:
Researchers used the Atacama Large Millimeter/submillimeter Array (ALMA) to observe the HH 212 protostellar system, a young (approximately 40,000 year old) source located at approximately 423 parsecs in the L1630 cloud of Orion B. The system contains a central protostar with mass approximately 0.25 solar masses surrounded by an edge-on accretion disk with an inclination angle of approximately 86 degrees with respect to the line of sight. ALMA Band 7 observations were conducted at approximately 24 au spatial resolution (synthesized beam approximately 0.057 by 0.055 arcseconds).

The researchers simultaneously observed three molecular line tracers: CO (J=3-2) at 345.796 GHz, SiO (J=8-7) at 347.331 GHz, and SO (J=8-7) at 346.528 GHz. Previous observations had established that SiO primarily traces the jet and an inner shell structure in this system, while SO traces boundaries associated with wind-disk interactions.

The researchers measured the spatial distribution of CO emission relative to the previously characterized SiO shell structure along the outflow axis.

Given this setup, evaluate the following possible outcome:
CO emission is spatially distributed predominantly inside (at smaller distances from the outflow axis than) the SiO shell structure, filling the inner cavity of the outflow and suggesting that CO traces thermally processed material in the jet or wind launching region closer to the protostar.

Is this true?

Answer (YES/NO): NO